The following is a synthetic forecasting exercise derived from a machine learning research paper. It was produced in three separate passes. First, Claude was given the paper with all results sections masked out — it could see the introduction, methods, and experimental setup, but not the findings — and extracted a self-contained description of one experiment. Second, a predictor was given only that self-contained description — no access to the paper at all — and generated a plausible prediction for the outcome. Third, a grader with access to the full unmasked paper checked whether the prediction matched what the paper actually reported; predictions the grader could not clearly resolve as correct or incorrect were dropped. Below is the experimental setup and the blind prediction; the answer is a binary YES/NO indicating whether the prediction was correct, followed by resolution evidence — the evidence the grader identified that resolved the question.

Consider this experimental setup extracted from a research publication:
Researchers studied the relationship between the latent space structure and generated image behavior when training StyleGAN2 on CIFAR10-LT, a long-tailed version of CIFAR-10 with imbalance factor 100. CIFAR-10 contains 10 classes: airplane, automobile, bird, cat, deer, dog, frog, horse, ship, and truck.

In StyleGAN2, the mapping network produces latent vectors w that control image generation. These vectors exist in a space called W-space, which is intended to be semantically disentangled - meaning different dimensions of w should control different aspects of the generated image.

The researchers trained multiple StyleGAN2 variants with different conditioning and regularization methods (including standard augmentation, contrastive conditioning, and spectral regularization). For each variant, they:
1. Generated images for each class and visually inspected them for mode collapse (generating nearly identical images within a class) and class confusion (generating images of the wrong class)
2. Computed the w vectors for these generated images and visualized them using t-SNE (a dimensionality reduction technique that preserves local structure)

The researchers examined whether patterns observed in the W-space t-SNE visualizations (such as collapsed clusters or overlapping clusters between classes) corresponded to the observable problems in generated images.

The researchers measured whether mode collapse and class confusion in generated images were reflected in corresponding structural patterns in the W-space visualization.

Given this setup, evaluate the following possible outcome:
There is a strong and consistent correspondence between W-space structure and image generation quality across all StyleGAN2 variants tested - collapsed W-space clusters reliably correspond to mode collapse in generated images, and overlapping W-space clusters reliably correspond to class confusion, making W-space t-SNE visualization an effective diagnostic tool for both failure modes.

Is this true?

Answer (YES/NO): NO